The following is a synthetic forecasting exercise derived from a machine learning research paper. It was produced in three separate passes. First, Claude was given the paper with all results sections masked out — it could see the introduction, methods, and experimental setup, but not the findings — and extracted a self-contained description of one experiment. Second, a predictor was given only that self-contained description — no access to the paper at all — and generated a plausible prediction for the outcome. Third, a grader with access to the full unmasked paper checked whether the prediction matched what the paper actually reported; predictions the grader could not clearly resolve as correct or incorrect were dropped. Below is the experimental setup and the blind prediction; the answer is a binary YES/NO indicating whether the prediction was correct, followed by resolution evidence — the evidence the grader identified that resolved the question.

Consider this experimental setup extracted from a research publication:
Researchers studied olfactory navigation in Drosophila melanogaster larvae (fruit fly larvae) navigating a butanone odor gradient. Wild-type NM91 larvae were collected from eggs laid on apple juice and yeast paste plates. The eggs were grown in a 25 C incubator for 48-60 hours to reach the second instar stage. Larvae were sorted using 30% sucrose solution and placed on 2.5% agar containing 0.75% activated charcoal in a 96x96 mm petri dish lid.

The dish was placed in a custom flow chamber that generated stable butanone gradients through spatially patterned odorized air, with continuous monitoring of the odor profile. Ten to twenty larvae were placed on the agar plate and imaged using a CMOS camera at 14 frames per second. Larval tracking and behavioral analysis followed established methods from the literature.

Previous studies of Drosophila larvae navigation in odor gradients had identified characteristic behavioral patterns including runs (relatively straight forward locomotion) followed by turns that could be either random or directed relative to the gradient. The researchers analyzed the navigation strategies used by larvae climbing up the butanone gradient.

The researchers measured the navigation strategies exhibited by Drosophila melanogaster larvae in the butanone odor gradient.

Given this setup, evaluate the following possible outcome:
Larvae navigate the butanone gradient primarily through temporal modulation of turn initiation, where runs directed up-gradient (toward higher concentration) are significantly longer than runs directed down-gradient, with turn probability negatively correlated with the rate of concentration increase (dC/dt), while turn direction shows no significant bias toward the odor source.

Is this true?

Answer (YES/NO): NO